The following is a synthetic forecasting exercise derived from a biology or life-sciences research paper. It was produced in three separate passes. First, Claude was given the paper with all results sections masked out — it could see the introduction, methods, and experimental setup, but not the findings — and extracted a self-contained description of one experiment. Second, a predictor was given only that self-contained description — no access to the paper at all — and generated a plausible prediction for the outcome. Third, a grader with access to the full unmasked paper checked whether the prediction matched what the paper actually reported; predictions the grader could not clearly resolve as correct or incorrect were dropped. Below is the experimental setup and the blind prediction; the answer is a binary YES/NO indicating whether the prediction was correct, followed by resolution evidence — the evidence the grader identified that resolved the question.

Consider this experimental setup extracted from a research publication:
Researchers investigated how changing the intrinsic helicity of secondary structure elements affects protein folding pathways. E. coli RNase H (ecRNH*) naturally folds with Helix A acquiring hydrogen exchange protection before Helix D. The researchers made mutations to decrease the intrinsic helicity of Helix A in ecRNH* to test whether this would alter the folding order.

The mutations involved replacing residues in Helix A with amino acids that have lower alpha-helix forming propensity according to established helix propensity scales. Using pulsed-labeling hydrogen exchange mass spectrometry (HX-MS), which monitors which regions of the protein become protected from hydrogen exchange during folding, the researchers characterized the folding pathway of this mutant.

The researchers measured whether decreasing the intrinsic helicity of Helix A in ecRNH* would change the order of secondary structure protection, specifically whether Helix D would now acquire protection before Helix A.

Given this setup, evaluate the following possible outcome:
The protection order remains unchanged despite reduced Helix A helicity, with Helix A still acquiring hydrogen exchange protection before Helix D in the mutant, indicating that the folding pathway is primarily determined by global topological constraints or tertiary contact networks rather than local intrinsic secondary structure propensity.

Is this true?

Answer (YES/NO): NO